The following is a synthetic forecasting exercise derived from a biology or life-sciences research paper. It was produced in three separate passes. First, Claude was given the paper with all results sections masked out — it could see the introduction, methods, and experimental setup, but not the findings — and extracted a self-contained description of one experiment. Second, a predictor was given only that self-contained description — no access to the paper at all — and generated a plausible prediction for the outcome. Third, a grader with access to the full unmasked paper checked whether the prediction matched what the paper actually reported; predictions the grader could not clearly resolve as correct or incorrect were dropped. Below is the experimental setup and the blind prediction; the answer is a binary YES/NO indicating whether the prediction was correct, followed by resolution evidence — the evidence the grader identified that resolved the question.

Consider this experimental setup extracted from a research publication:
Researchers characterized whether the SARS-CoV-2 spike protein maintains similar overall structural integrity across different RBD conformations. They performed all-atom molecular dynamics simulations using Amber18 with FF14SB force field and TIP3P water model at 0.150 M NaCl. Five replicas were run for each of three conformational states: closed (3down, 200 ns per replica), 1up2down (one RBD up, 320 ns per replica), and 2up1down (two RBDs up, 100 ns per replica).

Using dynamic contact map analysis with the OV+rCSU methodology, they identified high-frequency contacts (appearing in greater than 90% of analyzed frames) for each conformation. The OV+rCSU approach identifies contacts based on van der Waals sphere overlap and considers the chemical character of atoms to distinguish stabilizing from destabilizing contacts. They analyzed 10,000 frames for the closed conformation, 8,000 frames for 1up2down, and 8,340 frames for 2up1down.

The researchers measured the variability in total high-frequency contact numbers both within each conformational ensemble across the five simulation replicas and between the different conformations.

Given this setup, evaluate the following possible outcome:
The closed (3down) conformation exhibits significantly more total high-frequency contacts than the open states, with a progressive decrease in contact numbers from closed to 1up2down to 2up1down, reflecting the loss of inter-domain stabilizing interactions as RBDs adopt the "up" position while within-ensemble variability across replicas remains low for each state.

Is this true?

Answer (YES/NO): NO